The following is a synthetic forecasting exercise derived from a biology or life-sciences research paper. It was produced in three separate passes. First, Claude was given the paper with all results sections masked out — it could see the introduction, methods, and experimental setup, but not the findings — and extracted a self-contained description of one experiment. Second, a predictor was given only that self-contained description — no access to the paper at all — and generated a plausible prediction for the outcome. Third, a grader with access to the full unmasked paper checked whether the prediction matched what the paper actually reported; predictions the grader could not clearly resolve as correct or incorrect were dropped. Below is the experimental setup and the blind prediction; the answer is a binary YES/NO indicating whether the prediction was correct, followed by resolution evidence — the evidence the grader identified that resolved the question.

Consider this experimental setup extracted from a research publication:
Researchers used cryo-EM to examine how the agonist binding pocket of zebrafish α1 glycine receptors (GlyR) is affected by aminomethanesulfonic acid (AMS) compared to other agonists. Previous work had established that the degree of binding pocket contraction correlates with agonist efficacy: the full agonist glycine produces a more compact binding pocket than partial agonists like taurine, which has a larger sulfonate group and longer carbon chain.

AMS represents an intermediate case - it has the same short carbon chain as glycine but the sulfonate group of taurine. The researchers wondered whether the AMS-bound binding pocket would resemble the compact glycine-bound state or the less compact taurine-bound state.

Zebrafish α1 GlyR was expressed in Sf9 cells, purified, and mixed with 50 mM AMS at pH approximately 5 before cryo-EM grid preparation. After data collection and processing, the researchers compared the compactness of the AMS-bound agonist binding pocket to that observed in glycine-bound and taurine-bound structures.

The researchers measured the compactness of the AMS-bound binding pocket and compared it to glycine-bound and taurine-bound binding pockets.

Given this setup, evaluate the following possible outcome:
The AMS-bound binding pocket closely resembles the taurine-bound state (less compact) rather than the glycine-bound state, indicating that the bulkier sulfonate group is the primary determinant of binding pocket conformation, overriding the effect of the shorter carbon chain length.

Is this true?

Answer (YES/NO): NO